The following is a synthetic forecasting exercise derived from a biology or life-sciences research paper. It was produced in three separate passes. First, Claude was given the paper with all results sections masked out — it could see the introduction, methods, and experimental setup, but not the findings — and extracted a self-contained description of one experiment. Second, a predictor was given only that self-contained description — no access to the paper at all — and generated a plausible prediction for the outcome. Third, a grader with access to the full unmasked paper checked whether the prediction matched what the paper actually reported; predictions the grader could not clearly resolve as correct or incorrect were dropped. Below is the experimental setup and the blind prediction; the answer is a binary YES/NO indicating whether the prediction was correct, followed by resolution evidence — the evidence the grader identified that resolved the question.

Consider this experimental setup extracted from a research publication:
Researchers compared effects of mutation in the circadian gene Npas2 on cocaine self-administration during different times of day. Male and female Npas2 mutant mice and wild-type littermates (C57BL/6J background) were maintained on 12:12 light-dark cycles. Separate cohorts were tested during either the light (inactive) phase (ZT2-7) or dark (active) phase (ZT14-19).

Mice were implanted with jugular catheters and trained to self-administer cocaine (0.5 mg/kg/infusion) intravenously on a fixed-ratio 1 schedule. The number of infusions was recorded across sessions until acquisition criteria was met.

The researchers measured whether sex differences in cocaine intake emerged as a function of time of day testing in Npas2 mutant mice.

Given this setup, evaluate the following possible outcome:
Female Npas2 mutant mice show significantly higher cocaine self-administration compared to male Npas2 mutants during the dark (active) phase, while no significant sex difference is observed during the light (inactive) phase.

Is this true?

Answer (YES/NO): YES